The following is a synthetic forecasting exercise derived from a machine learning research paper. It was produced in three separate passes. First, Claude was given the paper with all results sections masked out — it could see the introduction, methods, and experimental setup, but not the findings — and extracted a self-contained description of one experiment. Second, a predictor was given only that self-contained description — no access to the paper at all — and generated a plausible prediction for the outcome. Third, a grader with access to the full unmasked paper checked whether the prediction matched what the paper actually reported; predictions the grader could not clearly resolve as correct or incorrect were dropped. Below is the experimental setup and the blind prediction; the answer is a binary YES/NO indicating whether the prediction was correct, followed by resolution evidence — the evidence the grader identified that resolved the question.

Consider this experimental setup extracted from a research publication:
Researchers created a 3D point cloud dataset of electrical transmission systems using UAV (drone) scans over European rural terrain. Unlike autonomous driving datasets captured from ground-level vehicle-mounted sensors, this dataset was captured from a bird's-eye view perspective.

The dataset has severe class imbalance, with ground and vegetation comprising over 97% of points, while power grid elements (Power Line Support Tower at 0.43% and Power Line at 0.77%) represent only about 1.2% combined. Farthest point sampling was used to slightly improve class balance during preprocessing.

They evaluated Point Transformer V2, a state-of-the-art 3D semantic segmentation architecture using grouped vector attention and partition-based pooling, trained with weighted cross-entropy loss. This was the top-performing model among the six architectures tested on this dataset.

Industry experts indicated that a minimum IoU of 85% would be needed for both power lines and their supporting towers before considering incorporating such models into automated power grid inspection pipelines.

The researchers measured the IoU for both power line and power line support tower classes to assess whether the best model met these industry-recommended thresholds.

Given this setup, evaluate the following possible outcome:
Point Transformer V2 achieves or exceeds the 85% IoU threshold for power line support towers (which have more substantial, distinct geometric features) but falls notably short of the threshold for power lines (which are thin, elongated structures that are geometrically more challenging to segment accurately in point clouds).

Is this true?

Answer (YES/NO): NO